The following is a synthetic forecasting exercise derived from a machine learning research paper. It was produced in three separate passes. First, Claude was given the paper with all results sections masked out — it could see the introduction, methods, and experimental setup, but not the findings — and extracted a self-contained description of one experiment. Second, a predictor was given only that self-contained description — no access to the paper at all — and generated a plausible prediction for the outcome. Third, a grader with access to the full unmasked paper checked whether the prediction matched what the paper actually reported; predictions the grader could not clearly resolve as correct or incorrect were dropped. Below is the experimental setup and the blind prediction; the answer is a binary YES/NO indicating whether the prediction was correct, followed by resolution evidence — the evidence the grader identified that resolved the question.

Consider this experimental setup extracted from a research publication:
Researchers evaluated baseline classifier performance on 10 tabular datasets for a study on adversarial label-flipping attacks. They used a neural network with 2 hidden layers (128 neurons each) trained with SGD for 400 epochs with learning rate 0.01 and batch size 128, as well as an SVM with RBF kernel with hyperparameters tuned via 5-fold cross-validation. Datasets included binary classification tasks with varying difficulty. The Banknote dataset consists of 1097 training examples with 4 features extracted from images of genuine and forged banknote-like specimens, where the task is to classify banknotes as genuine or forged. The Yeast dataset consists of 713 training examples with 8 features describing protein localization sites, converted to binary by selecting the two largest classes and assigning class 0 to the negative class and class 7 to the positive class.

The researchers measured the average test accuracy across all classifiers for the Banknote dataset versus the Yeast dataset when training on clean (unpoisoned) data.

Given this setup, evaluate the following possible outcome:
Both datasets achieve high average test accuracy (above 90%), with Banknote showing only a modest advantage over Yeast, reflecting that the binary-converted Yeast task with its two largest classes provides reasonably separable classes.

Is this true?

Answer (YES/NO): NO